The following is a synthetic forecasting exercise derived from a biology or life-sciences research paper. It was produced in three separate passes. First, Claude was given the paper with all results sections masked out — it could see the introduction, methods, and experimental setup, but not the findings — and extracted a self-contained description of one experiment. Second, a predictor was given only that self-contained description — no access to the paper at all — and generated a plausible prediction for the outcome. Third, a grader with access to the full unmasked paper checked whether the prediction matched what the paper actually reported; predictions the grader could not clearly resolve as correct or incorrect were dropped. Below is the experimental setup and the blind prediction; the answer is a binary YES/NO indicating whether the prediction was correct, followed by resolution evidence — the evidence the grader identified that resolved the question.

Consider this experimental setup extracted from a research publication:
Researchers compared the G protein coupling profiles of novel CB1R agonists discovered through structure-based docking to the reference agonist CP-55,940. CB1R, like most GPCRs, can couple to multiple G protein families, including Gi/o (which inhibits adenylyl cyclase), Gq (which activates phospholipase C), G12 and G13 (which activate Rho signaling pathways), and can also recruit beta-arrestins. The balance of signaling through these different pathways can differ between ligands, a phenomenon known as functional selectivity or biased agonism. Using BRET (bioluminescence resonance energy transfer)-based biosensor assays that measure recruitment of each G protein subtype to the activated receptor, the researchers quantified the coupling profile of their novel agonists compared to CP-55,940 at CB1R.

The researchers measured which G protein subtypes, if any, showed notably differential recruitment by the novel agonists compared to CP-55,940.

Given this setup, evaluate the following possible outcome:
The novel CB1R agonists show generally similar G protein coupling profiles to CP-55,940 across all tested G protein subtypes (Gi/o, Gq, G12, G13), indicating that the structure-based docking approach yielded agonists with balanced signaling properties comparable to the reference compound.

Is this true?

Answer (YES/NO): NO